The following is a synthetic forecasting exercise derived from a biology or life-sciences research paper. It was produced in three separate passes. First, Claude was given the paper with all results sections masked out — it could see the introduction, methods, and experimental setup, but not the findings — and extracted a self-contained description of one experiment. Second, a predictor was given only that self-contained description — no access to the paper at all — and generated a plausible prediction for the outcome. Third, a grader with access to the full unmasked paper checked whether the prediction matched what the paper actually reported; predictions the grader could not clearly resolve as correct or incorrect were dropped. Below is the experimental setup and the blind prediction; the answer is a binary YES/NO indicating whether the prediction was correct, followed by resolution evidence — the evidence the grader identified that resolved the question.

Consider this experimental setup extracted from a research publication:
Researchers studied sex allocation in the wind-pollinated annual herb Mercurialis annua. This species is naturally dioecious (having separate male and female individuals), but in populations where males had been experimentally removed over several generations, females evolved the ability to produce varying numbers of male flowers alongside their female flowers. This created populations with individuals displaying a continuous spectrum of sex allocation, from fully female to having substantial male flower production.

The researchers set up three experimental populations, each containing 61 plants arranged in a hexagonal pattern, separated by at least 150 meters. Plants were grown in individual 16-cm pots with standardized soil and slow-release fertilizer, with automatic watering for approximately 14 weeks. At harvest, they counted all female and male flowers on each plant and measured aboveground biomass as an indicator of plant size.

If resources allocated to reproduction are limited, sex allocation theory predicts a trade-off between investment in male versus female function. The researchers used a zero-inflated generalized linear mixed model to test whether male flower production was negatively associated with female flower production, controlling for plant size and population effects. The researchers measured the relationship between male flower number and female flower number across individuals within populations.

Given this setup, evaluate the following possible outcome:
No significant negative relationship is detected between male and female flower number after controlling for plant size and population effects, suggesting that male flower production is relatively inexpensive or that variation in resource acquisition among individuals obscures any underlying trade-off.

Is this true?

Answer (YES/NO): NO